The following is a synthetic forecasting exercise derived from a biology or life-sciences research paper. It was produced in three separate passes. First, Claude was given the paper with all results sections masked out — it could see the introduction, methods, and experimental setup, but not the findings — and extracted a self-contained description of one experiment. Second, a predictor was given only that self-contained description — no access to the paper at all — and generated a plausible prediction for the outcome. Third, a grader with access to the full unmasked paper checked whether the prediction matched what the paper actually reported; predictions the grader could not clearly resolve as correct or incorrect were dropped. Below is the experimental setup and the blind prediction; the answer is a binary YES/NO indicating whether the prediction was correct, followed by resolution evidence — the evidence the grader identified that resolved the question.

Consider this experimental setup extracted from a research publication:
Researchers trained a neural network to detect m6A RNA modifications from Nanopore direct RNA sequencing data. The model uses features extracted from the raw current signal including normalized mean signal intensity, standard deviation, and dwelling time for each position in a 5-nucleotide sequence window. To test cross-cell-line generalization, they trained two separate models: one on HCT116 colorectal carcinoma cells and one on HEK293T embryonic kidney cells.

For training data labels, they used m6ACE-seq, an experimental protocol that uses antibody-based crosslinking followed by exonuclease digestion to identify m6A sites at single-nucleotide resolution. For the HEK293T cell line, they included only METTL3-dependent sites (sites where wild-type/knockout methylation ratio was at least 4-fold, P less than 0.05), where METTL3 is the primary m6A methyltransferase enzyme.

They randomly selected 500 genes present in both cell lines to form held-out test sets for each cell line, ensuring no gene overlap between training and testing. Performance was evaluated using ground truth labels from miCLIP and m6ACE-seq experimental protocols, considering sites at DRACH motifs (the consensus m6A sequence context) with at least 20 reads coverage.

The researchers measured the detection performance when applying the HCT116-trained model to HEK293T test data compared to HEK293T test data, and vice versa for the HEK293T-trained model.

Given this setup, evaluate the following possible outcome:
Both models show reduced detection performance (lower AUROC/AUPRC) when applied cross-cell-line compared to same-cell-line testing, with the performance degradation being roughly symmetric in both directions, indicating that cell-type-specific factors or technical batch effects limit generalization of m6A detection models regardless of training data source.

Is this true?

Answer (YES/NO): NO